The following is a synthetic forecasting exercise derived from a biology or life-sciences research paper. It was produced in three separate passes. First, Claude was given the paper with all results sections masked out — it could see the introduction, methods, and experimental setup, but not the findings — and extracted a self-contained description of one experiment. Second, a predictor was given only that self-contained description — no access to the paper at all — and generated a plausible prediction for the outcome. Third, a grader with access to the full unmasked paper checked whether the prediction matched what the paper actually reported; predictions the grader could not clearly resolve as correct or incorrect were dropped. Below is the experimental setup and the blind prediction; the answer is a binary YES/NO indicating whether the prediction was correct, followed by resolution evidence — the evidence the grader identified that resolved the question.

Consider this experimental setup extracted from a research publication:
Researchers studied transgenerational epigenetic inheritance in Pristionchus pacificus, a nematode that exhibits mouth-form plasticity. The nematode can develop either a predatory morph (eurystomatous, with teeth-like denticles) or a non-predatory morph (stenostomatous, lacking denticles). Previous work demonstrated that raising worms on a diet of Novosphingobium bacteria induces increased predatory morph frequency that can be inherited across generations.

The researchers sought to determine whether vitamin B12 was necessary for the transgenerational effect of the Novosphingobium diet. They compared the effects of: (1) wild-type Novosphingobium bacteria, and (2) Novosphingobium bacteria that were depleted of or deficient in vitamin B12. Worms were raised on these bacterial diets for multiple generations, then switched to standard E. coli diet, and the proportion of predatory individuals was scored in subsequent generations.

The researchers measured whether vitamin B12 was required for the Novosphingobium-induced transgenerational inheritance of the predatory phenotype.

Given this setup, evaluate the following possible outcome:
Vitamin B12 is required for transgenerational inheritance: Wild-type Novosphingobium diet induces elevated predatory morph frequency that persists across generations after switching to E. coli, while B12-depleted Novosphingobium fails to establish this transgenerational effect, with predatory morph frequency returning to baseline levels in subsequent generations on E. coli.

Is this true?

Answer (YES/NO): YES